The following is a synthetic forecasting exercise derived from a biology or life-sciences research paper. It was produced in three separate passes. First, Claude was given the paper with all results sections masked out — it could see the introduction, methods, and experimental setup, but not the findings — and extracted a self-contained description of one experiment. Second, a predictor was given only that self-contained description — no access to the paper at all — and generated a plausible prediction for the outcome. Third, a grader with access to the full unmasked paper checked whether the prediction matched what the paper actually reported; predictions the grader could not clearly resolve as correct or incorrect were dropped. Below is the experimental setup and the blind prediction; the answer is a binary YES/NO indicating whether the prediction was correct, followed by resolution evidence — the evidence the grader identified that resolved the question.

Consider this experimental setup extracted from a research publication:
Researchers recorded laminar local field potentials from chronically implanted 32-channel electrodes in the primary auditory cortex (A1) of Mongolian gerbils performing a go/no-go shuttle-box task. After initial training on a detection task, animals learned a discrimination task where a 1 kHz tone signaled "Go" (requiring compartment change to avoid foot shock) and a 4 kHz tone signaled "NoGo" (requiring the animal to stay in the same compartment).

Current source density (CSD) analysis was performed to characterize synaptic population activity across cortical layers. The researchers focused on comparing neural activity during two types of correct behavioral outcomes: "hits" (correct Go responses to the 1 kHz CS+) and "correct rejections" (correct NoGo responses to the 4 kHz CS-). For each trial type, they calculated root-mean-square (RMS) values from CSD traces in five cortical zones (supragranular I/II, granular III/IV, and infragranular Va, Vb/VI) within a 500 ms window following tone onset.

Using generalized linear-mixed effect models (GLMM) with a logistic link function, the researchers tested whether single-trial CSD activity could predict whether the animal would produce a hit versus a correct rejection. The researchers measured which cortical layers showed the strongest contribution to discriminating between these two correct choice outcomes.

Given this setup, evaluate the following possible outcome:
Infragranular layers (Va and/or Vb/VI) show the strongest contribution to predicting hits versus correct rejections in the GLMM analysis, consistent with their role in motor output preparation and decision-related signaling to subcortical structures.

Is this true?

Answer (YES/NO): NO